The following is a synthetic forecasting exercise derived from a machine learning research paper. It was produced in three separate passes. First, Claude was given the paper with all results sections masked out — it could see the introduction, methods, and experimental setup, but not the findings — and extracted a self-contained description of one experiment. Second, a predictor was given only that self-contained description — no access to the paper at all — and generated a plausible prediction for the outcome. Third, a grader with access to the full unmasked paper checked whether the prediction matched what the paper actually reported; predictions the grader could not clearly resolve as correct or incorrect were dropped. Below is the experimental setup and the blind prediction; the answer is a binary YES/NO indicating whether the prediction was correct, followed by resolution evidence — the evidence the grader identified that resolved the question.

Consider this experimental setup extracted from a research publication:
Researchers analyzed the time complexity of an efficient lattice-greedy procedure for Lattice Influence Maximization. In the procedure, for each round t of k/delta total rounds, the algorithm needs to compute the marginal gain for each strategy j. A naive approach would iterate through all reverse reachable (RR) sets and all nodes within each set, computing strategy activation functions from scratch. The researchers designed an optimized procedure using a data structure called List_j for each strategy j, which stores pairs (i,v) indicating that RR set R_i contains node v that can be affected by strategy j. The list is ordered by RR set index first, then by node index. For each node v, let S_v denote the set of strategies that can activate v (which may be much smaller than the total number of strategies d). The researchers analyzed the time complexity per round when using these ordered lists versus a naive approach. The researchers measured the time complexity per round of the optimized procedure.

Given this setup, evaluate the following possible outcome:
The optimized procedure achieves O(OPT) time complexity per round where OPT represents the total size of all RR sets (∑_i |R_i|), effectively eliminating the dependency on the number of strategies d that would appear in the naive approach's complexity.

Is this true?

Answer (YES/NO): NO